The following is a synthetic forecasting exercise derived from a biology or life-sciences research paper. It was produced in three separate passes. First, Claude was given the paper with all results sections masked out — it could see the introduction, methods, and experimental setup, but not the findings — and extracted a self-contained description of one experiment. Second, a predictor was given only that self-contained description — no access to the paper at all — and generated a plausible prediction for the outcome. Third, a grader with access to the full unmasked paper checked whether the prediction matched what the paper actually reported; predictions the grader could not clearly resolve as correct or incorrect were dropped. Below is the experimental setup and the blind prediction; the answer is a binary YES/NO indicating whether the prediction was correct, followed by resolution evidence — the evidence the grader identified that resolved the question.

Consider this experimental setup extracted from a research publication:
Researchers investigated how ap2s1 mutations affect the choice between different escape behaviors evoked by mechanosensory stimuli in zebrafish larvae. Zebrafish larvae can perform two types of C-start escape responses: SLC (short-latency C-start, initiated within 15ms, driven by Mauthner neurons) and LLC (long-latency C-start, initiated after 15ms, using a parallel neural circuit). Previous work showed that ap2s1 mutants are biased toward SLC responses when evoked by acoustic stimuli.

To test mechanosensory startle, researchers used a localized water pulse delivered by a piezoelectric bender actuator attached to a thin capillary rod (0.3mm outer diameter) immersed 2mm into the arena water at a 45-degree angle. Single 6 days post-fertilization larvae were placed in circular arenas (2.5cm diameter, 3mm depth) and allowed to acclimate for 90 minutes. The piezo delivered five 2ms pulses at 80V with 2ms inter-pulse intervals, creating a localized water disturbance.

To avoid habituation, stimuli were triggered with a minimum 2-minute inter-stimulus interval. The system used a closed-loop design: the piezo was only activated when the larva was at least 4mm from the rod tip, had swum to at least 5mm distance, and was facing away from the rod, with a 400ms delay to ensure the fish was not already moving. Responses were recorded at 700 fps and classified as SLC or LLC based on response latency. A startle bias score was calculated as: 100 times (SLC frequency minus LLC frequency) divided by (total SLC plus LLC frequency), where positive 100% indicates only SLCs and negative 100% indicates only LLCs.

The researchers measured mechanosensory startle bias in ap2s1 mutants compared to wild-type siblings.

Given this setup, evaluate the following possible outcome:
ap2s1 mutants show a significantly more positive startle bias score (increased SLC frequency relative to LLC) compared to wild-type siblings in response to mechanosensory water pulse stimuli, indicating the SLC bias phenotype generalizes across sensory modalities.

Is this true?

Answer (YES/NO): NO